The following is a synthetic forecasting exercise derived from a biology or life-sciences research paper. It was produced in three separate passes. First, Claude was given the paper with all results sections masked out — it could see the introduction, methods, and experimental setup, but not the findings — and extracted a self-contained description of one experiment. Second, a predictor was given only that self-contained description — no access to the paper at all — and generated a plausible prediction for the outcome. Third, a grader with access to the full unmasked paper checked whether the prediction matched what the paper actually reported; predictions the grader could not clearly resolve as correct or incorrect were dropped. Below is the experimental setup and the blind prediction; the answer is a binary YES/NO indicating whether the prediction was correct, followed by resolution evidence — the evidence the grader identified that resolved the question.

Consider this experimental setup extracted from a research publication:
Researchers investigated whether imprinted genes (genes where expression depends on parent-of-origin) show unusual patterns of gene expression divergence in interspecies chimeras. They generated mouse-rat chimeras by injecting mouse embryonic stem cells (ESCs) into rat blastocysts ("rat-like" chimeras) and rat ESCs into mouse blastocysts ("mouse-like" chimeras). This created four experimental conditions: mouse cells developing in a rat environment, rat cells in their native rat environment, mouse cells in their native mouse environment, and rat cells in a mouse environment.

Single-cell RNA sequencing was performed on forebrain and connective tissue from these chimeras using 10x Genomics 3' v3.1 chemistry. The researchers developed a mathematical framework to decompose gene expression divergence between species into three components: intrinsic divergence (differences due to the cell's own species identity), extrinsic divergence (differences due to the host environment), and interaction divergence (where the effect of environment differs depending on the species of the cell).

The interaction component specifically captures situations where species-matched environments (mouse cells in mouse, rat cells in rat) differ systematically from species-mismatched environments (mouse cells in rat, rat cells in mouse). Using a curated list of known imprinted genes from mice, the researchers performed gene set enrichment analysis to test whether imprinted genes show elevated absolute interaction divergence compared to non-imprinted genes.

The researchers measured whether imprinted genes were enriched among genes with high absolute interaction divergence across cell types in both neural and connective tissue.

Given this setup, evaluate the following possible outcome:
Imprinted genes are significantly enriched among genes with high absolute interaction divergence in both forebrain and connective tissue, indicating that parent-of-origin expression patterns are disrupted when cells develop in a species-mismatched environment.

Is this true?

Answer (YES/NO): YES